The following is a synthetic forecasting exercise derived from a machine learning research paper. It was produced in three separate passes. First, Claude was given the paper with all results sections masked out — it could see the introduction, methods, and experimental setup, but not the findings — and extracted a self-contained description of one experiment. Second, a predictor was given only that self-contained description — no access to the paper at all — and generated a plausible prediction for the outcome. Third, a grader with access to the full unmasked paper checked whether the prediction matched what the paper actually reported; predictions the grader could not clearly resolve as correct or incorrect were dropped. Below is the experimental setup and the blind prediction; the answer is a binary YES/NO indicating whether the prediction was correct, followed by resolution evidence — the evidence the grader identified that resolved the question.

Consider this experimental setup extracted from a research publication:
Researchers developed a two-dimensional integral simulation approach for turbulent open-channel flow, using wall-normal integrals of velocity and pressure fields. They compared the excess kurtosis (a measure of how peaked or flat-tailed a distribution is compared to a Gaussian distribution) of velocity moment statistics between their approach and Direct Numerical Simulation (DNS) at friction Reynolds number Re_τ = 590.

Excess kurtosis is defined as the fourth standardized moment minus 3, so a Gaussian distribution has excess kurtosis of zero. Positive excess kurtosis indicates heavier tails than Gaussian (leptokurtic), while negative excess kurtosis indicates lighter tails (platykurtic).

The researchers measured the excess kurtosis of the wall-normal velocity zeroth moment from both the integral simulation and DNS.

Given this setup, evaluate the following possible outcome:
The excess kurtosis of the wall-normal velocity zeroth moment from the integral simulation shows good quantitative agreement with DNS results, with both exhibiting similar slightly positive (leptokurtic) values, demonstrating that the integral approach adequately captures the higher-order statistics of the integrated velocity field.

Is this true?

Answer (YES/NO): NO